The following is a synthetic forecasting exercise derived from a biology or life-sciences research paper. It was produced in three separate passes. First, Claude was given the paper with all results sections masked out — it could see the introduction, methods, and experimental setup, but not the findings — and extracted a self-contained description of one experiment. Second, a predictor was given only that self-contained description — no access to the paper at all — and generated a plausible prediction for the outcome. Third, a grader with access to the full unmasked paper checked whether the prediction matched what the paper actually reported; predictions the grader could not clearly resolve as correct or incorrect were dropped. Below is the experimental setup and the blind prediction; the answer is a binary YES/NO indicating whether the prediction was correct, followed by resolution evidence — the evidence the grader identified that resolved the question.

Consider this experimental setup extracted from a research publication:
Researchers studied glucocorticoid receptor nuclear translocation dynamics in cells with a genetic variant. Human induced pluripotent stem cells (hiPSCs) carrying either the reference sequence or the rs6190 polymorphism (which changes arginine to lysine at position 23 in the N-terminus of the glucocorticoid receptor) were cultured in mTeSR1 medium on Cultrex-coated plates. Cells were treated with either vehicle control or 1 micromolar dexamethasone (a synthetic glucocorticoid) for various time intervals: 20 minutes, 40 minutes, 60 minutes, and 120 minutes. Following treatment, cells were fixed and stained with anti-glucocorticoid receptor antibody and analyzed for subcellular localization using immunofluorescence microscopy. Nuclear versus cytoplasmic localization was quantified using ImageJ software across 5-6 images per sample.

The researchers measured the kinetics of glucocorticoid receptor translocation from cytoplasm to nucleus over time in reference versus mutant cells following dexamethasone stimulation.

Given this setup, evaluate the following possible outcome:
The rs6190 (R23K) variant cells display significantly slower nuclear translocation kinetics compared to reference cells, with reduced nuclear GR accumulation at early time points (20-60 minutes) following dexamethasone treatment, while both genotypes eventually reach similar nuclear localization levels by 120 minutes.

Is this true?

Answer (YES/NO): NO